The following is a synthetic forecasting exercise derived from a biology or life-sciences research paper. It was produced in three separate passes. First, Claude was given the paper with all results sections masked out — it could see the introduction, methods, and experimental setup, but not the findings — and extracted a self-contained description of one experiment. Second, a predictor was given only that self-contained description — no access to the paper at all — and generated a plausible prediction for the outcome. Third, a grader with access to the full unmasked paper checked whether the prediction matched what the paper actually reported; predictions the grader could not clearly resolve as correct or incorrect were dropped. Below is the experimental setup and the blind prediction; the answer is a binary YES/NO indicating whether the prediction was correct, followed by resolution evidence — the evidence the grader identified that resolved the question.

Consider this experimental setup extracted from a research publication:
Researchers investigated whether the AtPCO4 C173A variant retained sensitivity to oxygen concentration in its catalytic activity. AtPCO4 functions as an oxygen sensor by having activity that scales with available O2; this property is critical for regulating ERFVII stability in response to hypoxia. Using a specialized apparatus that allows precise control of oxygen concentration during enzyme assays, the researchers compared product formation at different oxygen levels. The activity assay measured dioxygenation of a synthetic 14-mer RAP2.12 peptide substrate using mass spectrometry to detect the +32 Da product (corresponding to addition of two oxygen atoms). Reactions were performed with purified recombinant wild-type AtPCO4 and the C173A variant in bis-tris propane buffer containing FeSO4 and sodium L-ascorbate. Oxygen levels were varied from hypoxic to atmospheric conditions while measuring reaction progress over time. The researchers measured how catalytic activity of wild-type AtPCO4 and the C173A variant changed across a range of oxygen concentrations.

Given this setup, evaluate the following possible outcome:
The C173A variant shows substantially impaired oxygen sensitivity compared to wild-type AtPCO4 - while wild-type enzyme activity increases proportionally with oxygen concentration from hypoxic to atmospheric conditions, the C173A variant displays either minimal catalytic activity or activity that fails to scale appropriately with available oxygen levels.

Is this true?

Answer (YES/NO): NO